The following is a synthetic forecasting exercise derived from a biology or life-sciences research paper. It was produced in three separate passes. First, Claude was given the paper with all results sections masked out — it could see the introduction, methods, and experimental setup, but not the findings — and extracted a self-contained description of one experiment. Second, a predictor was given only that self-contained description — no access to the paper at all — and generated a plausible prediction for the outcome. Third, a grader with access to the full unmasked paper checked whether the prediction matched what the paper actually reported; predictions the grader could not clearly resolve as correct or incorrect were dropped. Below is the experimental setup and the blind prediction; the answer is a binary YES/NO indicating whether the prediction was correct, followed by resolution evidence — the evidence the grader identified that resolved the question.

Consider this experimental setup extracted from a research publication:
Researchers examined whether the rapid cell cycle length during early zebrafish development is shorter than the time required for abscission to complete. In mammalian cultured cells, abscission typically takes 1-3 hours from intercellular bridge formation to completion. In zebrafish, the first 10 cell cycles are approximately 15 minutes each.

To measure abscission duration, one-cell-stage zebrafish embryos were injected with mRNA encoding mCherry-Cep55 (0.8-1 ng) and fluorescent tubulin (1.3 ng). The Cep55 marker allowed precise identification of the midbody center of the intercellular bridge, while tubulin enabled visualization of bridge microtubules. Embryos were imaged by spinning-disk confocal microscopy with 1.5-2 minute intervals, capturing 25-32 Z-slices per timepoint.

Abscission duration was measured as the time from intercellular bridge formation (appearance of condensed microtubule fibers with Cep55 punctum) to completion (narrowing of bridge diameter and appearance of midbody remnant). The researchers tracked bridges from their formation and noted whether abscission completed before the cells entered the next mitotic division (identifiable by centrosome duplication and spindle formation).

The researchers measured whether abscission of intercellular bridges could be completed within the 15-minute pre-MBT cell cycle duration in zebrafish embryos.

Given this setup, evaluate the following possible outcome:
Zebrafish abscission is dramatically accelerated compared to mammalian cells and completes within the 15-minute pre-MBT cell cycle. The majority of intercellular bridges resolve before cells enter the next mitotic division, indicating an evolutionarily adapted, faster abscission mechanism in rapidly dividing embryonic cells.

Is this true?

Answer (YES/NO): NO